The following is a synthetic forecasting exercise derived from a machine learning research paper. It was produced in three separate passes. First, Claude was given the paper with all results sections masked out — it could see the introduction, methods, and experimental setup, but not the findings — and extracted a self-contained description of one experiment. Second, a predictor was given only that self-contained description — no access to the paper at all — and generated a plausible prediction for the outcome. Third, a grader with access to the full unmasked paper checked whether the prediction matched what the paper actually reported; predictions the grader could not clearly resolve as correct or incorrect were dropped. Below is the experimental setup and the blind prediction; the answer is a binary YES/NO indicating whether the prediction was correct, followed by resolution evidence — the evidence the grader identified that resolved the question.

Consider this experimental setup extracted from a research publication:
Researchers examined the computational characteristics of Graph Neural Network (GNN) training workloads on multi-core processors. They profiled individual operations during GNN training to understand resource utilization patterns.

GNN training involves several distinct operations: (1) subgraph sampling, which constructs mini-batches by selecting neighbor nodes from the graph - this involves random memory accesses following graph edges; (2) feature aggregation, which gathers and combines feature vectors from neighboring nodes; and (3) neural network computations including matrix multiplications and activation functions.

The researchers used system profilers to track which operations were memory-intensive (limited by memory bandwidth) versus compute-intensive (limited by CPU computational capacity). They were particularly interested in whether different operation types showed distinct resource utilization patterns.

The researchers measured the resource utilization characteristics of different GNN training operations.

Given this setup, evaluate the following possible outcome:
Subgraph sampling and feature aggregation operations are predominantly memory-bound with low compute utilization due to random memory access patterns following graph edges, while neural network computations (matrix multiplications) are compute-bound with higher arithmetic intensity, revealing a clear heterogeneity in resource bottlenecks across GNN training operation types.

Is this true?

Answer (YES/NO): YES